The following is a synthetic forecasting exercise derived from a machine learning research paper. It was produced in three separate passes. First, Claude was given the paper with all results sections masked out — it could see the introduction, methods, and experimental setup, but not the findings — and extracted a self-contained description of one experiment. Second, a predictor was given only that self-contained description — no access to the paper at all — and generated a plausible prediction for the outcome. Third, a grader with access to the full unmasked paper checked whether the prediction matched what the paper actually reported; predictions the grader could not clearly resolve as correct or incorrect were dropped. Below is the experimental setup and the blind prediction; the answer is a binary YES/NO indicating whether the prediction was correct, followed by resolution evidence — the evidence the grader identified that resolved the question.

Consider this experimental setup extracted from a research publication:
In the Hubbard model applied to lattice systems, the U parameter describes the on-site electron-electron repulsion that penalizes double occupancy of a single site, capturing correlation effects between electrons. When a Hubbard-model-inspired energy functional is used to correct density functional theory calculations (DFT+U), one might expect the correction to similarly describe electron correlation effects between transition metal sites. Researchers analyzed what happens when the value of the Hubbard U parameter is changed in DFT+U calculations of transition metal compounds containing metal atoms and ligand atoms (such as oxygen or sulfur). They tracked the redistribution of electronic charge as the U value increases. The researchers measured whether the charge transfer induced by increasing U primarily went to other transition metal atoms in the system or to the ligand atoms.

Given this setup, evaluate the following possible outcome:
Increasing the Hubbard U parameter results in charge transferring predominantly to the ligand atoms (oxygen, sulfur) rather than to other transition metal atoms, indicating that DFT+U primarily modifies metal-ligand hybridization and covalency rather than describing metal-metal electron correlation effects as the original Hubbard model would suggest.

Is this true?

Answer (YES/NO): YES